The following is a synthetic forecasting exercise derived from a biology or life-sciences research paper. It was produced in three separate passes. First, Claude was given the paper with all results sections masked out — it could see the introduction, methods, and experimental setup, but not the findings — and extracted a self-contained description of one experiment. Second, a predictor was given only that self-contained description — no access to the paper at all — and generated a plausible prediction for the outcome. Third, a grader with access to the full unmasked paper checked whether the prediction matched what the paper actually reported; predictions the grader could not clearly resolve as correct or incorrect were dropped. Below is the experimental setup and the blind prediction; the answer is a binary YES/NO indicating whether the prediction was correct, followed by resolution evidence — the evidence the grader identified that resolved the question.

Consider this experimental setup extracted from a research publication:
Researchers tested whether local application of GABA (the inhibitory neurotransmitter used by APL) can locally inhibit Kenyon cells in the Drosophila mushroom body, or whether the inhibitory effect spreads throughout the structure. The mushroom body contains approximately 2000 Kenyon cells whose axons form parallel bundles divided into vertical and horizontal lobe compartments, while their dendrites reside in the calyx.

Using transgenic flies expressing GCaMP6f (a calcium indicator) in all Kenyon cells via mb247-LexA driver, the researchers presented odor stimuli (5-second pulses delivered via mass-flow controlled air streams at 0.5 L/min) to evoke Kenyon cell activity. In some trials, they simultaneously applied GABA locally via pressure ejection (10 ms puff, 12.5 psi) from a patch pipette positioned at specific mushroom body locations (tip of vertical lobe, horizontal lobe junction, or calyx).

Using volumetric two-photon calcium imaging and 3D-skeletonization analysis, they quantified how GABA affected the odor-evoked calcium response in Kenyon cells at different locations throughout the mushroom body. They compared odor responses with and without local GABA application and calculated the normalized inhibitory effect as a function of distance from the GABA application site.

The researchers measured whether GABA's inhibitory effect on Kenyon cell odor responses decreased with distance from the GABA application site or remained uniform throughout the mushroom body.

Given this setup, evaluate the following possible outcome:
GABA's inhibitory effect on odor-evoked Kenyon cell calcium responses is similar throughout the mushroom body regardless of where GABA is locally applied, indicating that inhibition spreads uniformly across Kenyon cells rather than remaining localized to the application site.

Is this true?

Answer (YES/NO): NO